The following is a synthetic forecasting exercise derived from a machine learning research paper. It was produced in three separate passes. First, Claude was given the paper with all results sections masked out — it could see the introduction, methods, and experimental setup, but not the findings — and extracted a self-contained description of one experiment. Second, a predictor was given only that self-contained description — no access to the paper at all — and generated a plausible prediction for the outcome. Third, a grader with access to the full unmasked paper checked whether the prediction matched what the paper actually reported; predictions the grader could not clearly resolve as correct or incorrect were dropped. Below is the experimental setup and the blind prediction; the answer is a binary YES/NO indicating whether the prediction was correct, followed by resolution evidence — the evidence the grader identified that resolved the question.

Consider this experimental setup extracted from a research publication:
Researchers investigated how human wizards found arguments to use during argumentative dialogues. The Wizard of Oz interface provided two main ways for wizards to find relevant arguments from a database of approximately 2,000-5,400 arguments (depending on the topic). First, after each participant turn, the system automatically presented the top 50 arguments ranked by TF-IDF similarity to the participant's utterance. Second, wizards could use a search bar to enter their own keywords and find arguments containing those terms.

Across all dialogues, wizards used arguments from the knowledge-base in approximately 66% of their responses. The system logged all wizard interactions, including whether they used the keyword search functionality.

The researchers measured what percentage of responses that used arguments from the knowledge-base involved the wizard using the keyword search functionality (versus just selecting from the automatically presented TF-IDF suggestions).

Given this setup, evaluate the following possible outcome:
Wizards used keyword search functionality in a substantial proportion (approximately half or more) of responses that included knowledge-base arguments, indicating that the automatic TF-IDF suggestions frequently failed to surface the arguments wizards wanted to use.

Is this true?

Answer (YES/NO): YES